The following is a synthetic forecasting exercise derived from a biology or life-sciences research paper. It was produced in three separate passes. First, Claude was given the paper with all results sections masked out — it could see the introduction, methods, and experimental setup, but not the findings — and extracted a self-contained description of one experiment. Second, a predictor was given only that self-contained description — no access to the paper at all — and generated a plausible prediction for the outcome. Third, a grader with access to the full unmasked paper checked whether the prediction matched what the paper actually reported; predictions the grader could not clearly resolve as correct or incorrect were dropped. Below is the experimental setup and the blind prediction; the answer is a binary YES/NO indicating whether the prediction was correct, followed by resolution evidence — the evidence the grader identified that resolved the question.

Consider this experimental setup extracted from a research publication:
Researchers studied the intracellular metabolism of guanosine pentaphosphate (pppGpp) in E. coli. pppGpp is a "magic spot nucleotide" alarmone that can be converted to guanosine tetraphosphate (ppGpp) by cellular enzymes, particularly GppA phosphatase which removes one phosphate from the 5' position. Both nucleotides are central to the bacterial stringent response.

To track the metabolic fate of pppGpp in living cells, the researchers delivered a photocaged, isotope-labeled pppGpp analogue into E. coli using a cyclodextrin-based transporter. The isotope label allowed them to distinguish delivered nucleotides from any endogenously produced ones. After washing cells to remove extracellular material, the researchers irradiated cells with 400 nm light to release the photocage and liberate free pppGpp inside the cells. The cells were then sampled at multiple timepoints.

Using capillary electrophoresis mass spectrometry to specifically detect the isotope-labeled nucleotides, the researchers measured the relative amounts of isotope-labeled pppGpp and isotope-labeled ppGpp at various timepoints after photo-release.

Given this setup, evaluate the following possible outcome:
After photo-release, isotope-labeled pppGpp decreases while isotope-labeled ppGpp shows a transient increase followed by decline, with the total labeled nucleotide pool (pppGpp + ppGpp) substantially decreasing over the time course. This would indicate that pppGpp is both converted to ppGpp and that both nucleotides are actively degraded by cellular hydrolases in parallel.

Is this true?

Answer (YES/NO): NO